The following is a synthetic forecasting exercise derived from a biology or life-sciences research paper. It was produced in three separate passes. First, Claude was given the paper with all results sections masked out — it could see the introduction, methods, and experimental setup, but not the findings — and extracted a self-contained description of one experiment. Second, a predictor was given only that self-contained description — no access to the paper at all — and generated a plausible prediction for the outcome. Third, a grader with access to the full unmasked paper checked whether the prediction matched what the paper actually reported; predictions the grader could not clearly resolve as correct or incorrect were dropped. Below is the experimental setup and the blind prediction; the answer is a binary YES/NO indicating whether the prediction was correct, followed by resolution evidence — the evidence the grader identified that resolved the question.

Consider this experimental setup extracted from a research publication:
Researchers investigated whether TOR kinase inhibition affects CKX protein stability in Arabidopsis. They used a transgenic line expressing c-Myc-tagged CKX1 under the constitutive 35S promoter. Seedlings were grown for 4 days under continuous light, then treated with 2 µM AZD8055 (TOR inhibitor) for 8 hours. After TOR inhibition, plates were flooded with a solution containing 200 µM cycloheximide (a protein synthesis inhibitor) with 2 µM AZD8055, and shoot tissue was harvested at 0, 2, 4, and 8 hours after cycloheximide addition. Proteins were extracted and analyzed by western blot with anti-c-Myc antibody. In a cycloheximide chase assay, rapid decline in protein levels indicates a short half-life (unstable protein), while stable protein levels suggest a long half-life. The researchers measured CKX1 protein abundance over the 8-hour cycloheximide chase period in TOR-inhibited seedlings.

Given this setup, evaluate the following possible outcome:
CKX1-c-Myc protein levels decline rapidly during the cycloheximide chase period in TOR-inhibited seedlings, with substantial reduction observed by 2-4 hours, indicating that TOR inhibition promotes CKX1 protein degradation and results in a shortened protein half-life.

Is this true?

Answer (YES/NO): NO